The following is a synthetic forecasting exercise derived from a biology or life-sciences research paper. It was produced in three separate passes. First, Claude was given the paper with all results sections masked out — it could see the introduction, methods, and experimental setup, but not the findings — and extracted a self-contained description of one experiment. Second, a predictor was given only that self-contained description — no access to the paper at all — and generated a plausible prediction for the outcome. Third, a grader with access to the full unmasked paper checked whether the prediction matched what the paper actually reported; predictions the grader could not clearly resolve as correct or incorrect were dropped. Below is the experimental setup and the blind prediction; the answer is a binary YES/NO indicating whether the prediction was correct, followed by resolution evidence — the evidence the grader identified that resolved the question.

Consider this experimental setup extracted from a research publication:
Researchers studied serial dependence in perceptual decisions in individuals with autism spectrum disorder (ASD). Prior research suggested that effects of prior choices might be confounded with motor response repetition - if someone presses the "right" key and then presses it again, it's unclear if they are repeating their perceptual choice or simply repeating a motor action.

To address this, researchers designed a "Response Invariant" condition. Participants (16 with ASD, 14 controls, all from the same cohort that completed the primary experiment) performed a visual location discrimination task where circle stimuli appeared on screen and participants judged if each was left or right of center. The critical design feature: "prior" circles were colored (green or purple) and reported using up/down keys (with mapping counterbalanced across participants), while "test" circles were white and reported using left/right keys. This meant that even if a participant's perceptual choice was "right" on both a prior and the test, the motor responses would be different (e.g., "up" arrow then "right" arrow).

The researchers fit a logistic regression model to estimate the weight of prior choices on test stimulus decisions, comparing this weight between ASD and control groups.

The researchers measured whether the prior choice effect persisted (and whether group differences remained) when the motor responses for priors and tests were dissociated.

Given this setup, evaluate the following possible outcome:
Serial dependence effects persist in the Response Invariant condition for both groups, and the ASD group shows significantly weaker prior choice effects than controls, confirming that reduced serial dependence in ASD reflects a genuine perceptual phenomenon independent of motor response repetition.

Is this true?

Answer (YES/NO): NO